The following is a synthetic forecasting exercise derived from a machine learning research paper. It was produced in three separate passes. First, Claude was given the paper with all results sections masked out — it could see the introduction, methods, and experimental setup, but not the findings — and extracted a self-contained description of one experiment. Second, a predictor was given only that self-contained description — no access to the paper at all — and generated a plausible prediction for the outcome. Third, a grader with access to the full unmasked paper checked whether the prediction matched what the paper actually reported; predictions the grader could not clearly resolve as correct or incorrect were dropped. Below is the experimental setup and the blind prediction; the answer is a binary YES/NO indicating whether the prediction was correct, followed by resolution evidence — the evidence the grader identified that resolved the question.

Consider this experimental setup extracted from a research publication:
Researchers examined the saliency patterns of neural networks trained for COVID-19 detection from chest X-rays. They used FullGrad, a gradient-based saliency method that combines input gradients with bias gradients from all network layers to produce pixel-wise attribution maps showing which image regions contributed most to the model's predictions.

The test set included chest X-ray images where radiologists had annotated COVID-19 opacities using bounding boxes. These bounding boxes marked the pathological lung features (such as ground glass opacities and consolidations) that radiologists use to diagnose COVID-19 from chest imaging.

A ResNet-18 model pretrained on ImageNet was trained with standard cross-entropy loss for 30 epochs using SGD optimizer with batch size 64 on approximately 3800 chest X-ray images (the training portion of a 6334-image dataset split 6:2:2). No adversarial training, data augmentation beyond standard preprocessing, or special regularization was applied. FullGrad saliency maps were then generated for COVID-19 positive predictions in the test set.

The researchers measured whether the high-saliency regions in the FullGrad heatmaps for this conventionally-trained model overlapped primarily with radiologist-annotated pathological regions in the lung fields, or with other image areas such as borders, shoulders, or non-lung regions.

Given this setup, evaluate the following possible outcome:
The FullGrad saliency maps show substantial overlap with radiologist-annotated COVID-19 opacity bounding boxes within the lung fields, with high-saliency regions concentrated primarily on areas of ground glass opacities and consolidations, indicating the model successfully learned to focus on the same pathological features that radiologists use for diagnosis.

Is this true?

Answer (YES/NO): NO